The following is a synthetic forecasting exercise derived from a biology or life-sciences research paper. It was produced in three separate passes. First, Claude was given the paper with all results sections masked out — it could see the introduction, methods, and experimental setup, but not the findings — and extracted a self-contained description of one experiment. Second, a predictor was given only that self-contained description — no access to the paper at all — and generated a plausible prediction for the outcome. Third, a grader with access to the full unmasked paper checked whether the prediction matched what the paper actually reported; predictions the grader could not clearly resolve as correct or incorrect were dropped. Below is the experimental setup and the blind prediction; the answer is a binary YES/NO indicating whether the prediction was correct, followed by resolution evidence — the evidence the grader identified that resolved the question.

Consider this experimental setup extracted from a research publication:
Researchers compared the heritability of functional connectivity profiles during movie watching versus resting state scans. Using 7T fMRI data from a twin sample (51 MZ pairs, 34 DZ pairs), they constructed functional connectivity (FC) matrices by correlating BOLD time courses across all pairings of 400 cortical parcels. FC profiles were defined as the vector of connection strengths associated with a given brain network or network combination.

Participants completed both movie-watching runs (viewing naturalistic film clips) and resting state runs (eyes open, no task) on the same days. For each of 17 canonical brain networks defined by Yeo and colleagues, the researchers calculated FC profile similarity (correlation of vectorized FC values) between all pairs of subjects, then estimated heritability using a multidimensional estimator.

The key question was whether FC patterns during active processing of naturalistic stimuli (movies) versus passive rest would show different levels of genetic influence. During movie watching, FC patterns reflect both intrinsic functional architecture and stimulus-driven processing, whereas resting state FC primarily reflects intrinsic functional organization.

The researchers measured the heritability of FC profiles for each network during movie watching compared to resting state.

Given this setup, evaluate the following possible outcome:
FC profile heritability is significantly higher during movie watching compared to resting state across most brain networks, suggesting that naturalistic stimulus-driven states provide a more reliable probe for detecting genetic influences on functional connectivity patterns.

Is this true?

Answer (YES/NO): NO